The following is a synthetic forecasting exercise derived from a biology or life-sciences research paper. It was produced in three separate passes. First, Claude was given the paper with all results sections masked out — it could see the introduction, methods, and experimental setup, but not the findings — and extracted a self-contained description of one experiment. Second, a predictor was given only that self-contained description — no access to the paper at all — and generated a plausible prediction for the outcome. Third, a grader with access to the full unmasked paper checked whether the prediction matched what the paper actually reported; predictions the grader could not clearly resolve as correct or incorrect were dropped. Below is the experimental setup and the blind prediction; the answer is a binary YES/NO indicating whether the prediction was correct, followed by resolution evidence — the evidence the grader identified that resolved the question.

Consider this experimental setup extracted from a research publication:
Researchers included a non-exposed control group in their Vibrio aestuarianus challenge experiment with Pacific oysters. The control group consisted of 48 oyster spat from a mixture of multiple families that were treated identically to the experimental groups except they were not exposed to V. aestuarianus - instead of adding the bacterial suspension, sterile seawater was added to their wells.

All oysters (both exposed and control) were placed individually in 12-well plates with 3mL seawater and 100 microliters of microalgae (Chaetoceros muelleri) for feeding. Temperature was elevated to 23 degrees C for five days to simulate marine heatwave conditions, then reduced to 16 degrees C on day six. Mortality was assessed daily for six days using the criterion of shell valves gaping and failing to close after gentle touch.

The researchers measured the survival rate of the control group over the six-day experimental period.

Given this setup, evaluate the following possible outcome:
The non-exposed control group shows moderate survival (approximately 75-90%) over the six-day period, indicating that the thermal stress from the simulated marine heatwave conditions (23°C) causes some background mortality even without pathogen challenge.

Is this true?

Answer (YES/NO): NO